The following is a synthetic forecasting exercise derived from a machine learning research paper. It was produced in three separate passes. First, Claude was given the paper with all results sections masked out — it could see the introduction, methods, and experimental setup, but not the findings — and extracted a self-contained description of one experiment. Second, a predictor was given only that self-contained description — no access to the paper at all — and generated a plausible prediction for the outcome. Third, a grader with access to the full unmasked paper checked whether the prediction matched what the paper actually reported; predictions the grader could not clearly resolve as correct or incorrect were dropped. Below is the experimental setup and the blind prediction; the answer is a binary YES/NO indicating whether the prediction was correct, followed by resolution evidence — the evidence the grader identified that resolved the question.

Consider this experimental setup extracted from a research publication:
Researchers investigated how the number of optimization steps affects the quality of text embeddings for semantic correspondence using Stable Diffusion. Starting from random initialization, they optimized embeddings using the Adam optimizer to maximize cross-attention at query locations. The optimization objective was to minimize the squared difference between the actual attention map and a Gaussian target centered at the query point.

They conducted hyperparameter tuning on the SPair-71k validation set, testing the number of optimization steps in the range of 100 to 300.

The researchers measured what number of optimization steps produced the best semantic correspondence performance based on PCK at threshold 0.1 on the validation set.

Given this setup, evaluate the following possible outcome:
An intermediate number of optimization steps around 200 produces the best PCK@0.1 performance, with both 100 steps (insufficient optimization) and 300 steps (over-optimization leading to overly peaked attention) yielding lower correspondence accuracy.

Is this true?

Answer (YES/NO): NO